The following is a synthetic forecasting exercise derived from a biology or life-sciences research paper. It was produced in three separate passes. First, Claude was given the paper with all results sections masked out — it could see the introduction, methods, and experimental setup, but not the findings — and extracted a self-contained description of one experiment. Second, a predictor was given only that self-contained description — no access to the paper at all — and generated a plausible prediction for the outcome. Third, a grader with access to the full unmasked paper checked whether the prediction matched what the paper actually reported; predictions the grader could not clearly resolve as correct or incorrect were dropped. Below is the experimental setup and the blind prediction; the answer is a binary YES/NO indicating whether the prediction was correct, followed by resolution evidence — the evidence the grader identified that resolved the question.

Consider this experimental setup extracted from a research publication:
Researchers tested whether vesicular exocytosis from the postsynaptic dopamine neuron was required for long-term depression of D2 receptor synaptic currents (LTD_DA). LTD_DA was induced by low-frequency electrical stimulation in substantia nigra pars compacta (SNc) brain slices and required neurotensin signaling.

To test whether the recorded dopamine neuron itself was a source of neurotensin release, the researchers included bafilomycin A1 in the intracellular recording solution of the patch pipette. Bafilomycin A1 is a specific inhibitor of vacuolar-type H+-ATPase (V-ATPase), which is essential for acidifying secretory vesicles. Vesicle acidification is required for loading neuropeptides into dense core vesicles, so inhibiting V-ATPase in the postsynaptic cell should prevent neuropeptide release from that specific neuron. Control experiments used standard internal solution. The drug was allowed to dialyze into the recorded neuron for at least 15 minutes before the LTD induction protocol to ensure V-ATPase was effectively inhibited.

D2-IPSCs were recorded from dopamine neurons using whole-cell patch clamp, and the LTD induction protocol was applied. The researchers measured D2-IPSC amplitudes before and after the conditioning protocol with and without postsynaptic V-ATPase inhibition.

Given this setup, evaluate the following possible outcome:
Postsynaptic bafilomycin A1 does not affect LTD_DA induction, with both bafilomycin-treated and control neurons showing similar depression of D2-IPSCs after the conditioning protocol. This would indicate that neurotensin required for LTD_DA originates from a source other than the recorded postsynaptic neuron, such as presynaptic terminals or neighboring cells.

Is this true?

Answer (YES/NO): NO